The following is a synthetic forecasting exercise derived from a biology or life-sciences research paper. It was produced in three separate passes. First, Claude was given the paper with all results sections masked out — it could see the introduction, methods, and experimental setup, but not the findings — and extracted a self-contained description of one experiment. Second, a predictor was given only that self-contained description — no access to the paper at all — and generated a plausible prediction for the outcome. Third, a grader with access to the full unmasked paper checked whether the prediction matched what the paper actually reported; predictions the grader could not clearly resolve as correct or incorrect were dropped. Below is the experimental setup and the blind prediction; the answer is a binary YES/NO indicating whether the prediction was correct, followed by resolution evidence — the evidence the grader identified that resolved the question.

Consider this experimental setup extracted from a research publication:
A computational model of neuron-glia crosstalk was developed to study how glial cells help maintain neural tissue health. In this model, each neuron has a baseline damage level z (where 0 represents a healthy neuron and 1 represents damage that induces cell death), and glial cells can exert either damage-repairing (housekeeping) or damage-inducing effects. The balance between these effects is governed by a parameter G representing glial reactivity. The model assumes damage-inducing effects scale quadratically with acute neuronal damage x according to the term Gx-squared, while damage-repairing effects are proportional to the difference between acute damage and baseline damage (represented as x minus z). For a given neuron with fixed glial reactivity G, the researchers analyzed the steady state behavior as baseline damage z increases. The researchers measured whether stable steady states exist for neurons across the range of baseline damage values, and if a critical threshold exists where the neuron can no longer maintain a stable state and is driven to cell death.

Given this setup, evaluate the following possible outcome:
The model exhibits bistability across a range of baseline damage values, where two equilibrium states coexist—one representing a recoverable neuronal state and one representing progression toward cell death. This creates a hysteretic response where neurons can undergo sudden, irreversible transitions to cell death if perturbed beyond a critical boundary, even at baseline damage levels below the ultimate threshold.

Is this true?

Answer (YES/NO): NO